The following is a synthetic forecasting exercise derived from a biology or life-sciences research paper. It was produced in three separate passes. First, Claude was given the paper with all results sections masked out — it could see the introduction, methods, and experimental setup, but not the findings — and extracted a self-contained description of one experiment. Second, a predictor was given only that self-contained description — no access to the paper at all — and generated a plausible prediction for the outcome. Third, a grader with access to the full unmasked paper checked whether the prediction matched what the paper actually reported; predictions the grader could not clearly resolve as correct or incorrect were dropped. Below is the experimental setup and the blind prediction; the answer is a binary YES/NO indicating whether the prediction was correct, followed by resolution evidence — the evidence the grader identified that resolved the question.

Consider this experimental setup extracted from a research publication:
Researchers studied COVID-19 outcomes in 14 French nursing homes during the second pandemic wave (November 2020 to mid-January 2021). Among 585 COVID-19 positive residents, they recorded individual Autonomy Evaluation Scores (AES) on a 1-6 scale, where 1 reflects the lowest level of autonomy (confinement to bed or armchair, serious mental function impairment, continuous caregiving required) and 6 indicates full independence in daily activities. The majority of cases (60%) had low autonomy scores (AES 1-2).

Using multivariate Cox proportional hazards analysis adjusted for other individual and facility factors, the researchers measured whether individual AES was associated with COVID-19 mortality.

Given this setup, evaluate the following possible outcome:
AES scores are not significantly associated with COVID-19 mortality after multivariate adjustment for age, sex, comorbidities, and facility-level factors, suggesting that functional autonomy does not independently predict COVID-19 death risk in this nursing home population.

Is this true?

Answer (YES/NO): NO